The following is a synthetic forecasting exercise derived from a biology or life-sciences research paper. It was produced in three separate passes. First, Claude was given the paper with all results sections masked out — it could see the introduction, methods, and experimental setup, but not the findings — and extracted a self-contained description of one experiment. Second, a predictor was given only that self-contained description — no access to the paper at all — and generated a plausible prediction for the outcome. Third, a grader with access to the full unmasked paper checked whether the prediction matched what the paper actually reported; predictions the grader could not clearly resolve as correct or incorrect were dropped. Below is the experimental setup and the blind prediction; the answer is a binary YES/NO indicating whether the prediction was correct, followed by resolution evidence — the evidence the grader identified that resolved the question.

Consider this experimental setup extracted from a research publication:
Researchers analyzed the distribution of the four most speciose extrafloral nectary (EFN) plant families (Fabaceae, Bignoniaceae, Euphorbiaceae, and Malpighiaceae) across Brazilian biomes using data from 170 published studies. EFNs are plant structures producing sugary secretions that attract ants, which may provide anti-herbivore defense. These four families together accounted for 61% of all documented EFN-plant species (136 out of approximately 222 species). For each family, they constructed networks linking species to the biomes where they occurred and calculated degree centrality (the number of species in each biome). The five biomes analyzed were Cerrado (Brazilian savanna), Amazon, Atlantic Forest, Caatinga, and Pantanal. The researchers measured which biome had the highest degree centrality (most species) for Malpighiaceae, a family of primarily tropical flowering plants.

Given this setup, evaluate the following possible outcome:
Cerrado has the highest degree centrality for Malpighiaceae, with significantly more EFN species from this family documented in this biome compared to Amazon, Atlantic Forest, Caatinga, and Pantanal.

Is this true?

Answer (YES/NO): YES